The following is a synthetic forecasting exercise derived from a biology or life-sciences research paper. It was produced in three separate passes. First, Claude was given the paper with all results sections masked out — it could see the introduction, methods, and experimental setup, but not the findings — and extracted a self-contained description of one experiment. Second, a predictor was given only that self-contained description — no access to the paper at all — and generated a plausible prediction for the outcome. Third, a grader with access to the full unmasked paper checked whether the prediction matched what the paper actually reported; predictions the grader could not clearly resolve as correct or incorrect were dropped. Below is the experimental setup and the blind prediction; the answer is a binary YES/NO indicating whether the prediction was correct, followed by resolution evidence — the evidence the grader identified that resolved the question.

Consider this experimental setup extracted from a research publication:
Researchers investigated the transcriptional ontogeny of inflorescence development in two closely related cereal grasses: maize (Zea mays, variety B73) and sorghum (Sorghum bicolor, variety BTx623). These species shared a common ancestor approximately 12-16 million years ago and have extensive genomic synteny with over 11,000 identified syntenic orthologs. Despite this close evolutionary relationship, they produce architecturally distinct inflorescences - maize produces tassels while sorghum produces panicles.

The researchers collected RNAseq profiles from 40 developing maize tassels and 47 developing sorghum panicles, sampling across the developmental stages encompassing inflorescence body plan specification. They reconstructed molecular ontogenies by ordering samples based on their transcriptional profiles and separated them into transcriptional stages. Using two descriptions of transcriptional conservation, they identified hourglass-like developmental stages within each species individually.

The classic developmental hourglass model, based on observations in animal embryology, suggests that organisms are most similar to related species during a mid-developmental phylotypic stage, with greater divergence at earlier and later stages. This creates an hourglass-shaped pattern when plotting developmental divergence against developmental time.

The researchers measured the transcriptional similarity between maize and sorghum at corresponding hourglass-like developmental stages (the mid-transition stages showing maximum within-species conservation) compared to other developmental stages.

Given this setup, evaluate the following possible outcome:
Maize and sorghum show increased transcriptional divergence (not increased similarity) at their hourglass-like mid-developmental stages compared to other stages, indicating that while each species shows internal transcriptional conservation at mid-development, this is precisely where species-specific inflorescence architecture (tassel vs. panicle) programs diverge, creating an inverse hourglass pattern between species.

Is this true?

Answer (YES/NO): YES